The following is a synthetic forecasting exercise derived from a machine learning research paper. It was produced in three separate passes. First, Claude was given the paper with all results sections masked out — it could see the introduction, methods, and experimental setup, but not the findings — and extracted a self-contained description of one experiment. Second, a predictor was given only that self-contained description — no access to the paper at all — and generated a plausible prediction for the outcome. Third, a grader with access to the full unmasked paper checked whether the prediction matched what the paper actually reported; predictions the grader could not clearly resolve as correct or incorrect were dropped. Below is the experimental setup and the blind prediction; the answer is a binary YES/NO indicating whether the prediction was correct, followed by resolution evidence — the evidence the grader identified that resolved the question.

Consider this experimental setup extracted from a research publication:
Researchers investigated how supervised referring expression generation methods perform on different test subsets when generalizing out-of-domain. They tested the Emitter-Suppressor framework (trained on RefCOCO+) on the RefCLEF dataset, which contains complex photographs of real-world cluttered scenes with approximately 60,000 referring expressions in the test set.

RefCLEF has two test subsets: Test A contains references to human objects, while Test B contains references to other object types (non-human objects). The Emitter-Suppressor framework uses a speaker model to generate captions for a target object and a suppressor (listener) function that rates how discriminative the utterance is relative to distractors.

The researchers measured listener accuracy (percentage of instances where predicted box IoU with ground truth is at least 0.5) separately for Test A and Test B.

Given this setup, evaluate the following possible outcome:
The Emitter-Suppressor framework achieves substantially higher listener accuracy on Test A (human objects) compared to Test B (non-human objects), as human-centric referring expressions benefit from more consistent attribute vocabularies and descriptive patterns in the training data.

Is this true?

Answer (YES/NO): YES